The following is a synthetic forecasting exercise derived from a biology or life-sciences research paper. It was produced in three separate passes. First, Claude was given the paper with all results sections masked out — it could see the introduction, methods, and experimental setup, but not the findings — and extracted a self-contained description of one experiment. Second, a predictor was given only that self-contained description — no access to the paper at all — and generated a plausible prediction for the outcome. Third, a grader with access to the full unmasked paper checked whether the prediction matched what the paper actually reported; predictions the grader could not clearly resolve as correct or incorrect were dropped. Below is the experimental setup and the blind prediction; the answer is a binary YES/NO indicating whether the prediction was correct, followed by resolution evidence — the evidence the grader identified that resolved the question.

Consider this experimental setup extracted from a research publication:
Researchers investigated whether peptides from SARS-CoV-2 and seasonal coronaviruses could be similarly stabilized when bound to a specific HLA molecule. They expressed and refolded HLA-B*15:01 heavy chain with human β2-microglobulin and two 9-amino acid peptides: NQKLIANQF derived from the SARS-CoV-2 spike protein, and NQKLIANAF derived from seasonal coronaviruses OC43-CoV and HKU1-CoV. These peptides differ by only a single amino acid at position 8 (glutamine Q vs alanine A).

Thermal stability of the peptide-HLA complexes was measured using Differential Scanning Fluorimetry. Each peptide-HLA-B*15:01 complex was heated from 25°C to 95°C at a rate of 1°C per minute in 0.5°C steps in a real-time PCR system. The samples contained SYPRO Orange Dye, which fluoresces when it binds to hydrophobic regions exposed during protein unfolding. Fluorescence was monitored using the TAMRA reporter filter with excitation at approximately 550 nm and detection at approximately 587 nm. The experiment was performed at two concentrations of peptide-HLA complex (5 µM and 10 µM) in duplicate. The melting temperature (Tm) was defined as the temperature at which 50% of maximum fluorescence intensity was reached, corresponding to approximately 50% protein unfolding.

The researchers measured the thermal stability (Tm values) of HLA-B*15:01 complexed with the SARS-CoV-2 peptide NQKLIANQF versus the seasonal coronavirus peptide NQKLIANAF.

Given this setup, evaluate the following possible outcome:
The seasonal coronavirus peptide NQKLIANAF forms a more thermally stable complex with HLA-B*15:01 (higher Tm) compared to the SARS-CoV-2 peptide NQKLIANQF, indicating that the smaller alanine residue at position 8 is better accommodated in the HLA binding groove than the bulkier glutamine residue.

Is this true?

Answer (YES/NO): NO